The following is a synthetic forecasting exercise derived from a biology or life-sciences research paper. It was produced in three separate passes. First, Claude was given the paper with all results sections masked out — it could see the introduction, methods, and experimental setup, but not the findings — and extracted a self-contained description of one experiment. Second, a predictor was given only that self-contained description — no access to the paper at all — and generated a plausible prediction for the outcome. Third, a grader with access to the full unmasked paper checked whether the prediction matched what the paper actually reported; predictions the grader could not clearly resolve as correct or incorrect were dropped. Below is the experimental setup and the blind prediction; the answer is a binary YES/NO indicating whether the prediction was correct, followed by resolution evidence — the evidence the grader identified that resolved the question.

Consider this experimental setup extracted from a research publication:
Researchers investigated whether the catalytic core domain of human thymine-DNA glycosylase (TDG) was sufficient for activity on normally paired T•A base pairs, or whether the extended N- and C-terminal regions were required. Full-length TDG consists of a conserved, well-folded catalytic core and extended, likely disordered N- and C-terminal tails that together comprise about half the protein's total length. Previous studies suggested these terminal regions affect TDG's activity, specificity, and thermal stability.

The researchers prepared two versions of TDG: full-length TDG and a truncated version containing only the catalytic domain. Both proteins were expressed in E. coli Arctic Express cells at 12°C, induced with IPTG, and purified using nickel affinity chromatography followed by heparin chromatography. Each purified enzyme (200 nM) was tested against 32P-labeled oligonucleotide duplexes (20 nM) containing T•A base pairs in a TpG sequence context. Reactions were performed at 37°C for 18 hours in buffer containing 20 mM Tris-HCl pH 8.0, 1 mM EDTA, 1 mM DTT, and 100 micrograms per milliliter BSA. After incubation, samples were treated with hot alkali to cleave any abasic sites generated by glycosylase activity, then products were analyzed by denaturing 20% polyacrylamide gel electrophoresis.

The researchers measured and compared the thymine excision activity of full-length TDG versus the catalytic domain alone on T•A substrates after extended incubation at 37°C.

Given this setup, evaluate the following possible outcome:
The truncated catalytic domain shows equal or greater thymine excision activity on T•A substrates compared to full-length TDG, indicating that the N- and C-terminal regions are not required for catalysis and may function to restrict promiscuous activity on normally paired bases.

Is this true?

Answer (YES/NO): NO